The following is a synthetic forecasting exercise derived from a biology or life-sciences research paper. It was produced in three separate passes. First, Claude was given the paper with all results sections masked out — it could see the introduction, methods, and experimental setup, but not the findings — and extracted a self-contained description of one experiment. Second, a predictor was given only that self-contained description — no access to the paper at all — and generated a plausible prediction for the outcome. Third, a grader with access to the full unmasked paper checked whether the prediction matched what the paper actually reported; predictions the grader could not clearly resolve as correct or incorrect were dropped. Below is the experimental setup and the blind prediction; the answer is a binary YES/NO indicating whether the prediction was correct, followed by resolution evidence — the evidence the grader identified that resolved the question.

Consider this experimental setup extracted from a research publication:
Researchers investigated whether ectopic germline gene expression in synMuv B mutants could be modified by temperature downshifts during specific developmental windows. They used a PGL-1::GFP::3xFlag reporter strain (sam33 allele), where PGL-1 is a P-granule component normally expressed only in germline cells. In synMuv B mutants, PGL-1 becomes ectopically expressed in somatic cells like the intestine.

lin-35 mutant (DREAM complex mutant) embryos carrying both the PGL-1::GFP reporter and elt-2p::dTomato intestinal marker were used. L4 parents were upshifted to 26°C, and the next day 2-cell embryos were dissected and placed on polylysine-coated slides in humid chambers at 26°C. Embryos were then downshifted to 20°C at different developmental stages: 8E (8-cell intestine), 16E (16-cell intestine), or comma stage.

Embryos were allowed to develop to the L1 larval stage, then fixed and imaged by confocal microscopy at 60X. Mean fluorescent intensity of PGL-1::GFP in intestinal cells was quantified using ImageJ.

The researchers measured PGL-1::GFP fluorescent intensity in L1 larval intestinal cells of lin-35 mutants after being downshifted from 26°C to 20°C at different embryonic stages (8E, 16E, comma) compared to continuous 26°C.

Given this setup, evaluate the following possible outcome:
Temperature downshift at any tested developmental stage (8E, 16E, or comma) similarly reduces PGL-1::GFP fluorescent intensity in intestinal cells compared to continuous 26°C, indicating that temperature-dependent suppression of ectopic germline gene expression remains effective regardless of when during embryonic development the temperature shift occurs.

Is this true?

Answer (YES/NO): NO